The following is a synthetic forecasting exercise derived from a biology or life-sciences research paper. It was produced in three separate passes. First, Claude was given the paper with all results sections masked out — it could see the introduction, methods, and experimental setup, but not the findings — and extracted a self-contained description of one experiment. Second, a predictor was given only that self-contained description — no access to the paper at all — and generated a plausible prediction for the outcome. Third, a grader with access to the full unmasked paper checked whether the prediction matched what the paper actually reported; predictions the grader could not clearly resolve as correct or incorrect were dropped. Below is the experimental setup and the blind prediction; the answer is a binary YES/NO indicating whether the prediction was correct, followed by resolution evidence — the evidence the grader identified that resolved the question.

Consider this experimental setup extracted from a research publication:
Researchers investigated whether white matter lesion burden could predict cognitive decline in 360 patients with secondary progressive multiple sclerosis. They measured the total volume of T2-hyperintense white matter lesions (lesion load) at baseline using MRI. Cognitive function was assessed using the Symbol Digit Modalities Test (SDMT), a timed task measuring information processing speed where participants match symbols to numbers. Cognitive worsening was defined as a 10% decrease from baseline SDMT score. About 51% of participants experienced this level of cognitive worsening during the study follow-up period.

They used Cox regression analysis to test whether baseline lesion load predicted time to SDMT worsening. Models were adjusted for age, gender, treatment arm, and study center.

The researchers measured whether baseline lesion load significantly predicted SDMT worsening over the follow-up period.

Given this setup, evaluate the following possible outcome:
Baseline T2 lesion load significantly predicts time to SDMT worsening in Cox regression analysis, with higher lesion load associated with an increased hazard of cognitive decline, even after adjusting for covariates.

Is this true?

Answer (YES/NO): YES